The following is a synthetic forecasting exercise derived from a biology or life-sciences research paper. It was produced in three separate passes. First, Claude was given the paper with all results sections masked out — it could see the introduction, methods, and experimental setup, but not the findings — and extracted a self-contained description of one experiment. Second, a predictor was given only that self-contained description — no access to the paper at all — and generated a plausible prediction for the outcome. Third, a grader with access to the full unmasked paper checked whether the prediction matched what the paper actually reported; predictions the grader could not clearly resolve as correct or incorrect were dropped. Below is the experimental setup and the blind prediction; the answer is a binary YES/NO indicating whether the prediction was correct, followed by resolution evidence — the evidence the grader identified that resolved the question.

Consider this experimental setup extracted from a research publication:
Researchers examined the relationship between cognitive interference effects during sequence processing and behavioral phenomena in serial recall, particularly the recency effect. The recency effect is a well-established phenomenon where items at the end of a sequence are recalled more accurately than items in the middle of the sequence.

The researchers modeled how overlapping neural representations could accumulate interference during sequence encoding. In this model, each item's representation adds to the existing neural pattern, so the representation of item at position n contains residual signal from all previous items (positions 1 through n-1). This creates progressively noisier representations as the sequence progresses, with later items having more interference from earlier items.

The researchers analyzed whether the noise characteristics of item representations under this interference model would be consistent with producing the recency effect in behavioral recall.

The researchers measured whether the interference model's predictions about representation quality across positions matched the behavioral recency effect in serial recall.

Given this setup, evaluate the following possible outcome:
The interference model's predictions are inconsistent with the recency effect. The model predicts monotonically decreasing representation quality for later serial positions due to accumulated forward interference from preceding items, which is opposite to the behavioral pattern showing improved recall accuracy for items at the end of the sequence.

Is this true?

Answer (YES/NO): YES